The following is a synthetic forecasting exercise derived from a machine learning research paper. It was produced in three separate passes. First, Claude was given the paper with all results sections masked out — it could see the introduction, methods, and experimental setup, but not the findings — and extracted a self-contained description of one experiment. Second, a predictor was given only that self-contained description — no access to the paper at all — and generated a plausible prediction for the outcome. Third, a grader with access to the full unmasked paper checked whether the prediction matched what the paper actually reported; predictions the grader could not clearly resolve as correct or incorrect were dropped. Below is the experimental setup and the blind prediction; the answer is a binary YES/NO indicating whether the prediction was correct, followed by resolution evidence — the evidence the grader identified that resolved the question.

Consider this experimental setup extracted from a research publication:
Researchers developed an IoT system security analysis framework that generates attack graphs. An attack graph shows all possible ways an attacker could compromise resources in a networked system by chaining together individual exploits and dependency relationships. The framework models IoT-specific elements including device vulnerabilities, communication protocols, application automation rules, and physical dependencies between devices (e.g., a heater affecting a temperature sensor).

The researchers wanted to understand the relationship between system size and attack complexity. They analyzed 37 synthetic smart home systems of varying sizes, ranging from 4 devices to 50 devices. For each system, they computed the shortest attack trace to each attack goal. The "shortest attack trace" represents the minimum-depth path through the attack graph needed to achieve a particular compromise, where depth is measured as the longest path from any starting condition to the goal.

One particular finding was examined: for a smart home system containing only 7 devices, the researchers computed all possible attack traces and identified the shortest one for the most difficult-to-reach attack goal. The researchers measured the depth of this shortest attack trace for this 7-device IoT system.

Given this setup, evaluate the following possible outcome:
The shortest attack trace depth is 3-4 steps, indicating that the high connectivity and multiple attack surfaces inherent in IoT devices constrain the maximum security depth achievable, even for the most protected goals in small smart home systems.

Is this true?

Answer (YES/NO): NO